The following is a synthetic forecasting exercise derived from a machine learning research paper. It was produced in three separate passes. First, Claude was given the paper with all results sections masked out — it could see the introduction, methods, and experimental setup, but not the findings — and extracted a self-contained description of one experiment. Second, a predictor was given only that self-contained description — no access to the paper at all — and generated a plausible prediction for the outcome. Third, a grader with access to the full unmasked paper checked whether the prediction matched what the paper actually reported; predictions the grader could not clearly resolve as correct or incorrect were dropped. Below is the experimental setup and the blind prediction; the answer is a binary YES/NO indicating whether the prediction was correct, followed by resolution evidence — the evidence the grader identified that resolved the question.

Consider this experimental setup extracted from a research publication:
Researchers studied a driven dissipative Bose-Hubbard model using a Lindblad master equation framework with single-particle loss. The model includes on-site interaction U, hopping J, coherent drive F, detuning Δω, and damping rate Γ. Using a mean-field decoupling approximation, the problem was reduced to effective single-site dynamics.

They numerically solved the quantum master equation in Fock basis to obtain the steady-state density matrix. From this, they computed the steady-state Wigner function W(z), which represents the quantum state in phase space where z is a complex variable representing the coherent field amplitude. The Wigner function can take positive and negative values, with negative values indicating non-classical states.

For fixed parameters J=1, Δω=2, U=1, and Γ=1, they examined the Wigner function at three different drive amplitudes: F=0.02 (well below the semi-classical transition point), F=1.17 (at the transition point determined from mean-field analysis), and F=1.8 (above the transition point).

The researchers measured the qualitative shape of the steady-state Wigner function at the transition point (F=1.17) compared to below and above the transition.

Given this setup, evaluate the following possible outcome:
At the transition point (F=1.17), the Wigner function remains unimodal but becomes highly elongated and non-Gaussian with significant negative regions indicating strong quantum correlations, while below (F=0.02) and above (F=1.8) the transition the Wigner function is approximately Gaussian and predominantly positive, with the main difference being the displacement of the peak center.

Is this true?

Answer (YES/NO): NO